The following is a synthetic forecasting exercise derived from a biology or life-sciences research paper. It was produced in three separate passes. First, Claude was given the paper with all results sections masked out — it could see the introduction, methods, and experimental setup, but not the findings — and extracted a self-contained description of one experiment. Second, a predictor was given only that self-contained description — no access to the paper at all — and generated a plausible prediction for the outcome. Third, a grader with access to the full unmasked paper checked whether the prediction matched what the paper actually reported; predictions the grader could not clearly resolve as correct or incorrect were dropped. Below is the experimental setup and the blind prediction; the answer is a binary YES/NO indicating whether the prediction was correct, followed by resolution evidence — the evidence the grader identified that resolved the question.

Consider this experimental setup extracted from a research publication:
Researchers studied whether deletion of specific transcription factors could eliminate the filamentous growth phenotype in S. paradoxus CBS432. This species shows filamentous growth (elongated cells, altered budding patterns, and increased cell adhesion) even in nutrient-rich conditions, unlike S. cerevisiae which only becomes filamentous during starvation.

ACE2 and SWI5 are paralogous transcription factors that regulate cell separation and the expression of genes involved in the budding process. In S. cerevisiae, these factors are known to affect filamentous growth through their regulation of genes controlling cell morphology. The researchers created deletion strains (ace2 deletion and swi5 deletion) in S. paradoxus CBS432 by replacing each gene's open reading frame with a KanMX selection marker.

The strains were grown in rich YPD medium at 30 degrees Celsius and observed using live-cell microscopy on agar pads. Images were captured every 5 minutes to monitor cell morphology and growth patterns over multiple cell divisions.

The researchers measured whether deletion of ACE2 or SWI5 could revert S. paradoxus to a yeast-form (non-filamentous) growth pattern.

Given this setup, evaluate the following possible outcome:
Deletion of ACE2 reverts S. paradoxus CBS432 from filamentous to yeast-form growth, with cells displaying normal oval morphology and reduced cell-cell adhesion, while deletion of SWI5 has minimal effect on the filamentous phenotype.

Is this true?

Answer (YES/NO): NO